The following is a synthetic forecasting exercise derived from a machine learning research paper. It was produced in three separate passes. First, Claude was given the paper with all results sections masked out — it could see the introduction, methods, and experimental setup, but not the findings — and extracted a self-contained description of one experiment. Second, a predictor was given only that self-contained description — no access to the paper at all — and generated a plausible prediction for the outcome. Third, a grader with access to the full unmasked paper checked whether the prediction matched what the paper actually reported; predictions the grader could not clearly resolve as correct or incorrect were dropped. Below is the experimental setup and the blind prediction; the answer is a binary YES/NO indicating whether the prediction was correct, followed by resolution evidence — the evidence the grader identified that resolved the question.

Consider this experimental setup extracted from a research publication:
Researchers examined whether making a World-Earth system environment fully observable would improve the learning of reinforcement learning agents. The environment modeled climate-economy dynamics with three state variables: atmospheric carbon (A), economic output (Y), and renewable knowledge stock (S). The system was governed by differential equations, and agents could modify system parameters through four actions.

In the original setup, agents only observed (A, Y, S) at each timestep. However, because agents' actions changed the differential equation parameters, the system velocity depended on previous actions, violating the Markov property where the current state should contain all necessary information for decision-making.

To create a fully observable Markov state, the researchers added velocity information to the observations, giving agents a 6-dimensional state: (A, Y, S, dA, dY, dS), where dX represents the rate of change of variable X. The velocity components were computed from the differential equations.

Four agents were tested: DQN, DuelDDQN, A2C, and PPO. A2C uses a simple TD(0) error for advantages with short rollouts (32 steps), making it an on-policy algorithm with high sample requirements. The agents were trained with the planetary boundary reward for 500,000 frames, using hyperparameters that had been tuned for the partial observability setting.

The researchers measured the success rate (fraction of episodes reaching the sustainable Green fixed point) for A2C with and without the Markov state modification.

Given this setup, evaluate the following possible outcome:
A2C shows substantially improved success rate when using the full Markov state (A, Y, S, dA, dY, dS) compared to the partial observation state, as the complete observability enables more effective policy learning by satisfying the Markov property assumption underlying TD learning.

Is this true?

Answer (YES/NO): YES